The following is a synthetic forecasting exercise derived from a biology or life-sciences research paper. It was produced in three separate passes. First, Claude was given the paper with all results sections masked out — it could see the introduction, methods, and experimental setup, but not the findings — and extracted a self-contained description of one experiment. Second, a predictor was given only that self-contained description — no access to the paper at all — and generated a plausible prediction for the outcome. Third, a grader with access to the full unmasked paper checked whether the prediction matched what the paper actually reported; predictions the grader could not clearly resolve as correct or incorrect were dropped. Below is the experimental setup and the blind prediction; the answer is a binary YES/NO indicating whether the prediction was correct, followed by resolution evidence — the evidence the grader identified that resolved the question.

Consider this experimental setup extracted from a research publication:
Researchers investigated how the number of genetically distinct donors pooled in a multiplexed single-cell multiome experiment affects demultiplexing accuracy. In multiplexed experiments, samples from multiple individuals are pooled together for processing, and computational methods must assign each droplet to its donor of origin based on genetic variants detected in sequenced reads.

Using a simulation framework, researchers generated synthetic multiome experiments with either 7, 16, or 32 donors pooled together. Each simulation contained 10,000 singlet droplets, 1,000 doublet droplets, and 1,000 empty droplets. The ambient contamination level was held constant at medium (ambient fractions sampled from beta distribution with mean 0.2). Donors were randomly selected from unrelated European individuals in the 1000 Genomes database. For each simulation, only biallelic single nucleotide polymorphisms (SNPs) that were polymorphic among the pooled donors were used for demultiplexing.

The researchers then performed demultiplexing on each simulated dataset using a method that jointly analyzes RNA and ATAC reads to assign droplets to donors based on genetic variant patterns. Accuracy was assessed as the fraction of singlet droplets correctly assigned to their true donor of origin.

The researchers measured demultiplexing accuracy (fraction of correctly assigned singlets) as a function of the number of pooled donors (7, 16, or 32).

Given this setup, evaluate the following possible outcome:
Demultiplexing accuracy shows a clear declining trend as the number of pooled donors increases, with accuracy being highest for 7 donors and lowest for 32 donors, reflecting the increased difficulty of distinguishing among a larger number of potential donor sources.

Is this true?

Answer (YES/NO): NO